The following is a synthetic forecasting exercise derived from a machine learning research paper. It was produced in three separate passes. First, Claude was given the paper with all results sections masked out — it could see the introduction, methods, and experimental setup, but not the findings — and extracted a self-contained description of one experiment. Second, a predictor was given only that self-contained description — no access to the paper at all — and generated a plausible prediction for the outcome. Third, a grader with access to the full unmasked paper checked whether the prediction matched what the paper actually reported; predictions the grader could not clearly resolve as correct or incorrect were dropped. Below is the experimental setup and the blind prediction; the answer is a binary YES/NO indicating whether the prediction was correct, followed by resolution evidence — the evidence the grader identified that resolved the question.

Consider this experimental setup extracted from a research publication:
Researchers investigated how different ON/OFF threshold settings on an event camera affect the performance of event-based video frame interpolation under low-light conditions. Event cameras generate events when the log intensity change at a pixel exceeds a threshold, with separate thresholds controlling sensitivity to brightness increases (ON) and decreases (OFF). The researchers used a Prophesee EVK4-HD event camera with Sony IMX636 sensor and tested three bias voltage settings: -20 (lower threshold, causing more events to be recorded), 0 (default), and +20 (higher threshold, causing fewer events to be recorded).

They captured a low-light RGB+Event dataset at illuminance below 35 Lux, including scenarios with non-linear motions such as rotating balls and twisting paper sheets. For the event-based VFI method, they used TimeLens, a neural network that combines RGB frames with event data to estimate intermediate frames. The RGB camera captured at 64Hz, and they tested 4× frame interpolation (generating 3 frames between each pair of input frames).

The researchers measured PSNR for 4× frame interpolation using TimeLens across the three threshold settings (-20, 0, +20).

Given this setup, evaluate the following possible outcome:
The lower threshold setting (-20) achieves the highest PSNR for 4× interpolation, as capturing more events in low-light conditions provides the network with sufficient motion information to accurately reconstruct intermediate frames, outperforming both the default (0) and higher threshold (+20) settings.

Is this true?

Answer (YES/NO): YES